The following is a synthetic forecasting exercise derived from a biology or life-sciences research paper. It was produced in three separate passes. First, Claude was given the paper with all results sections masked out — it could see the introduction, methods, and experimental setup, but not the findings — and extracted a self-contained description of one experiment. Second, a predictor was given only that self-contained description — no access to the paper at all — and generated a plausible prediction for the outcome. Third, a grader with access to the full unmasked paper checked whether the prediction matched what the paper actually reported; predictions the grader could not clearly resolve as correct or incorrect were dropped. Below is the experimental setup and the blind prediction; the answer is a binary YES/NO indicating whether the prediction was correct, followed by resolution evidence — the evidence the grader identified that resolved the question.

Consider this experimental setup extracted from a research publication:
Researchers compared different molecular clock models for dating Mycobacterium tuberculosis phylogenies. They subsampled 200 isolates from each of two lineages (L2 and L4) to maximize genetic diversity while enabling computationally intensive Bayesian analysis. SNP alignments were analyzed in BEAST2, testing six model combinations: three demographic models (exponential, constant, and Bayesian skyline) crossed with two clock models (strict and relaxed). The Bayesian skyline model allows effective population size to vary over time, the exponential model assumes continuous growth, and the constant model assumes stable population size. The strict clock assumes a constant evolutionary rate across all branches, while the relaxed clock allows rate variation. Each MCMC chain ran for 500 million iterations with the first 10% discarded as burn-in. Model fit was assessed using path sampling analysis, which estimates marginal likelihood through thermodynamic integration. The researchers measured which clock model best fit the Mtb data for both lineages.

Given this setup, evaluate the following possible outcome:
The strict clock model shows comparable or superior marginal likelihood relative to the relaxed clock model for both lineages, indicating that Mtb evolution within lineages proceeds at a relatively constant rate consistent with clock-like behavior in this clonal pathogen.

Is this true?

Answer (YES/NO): YES